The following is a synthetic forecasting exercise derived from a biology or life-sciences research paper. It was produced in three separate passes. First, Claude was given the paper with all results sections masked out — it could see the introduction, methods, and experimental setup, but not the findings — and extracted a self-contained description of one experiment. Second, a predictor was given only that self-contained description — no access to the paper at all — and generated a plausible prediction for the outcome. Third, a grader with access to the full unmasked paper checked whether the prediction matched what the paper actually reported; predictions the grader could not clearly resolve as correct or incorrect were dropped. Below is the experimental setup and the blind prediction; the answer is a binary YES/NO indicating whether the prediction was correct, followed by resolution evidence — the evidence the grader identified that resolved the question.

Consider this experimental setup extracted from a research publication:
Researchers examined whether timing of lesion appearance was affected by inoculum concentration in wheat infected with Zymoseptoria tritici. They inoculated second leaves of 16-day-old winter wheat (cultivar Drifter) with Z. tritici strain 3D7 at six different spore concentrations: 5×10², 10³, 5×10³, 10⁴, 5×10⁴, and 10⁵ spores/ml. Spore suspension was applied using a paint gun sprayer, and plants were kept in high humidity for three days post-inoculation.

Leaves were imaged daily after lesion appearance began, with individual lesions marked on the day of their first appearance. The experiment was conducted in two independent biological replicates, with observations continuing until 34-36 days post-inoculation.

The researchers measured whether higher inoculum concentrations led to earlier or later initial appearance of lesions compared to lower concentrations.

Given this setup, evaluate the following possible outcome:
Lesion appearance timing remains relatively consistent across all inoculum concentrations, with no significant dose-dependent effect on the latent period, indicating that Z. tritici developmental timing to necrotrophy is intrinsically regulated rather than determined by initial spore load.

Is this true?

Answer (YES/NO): NO